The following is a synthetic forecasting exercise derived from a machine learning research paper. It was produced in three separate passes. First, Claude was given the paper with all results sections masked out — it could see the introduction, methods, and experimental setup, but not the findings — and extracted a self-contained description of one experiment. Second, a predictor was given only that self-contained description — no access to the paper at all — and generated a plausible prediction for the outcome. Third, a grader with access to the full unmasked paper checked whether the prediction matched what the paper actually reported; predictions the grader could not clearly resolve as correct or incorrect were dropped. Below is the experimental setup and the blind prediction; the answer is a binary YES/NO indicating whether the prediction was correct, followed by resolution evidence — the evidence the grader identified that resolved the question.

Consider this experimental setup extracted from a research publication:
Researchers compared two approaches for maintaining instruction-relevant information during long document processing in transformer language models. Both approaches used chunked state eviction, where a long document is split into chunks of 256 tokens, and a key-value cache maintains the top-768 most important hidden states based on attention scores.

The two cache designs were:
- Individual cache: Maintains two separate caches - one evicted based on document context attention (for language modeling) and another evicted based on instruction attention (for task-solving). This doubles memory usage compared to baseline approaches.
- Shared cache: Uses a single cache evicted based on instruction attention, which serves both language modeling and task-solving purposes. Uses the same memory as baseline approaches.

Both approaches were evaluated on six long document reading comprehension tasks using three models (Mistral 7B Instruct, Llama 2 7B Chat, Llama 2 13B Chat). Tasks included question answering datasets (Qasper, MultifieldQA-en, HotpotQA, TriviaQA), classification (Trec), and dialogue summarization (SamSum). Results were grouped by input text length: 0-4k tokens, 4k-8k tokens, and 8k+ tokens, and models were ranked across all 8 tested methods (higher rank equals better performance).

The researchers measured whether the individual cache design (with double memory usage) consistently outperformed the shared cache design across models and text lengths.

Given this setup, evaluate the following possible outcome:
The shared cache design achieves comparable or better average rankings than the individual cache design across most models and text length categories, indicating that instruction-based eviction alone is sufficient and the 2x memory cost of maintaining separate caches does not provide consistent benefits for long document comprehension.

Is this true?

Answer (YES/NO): YES